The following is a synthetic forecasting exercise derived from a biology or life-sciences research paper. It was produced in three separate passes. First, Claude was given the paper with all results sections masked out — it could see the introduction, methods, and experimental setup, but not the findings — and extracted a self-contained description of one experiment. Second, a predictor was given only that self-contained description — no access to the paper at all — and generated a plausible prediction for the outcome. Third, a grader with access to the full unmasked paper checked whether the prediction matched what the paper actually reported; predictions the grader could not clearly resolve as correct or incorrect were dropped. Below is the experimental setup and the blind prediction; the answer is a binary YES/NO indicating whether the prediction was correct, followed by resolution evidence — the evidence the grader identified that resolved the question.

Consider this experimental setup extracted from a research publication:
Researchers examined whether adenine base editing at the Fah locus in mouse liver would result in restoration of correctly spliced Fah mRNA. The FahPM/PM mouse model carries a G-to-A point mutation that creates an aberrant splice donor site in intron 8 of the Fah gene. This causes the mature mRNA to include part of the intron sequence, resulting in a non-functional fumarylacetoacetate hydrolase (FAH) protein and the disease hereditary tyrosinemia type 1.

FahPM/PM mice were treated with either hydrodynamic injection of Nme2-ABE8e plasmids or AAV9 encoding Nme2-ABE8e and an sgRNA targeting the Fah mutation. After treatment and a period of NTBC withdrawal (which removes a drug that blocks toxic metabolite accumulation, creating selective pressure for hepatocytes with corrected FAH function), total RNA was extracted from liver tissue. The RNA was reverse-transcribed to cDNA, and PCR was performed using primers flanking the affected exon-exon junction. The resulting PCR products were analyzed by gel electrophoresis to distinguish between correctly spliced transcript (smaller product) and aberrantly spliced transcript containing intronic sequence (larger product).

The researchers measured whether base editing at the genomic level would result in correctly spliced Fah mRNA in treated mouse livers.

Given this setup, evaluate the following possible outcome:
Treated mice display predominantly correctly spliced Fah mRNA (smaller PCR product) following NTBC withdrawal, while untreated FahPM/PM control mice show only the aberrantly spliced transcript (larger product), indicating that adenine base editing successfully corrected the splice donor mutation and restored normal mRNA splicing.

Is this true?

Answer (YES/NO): NO